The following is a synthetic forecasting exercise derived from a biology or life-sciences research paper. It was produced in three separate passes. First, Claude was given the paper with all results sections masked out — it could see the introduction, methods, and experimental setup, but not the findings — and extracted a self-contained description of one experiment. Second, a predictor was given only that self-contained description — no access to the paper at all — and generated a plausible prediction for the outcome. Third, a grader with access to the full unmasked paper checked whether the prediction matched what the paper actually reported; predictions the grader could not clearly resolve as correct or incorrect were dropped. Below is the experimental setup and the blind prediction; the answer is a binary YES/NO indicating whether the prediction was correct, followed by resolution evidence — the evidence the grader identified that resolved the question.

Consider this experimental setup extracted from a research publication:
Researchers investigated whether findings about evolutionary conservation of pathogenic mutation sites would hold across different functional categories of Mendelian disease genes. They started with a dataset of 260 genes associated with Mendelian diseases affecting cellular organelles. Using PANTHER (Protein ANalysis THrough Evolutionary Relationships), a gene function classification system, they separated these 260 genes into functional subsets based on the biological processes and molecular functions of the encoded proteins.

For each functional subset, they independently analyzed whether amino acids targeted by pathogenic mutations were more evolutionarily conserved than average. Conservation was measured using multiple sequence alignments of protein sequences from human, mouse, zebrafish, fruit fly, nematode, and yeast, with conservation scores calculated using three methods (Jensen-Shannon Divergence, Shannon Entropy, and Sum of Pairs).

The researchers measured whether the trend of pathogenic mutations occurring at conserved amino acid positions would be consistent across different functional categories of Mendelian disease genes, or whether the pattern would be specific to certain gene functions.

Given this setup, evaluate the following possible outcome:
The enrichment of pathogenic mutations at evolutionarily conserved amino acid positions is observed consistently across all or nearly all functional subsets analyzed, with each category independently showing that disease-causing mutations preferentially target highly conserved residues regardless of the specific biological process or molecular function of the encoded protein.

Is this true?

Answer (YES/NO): YES